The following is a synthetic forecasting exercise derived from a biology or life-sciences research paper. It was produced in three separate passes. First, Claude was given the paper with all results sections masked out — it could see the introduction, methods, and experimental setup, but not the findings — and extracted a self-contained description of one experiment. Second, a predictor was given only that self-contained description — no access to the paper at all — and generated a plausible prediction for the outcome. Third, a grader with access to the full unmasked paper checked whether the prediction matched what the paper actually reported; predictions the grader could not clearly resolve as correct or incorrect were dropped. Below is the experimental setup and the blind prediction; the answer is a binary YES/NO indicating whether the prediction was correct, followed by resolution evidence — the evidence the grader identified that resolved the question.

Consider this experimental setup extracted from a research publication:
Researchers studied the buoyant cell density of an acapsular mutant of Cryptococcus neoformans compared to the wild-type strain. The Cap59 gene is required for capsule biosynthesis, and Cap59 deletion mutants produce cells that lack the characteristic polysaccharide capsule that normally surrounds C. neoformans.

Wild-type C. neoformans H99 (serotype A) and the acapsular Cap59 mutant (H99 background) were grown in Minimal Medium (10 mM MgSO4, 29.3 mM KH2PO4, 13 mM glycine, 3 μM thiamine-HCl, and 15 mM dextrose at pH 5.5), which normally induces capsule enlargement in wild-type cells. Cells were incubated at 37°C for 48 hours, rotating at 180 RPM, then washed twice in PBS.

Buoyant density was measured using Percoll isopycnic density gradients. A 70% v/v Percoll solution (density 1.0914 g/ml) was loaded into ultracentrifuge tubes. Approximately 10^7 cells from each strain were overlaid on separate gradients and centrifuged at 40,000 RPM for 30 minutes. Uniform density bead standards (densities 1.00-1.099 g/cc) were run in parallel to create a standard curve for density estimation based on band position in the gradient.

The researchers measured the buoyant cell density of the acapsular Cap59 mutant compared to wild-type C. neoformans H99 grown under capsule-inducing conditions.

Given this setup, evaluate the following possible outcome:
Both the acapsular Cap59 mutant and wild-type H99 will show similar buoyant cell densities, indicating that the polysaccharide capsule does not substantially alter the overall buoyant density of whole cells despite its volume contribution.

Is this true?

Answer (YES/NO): NO